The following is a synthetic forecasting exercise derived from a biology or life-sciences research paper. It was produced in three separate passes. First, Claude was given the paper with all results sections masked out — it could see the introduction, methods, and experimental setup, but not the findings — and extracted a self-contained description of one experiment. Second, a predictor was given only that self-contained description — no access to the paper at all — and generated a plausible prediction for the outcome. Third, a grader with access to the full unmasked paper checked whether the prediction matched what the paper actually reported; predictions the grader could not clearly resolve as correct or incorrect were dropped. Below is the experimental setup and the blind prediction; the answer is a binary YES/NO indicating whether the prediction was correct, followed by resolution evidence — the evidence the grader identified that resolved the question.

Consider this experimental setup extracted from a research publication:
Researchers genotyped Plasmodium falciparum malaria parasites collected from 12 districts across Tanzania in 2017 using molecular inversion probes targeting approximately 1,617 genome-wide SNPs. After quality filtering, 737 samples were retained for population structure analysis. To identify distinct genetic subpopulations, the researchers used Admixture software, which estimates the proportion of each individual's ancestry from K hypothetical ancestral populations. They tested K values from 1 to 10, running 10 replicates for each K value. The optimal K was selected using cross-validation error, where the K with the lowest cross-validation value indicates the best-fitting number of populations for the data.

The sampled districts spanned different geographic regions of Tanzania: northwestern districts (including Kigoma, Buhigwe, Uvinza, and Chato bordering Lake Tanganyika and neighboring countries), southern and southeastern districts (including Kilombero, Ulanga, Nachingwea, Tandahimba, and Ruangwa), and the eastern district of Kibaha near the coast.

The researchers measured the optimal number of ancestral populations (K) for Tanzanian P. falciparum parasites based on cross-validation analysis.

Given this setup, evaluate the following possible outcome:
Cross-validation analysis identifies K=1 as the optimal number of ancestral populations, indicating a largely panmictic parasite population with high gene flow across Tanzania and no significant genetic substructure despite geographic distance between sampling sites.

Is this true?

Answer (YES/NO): NO